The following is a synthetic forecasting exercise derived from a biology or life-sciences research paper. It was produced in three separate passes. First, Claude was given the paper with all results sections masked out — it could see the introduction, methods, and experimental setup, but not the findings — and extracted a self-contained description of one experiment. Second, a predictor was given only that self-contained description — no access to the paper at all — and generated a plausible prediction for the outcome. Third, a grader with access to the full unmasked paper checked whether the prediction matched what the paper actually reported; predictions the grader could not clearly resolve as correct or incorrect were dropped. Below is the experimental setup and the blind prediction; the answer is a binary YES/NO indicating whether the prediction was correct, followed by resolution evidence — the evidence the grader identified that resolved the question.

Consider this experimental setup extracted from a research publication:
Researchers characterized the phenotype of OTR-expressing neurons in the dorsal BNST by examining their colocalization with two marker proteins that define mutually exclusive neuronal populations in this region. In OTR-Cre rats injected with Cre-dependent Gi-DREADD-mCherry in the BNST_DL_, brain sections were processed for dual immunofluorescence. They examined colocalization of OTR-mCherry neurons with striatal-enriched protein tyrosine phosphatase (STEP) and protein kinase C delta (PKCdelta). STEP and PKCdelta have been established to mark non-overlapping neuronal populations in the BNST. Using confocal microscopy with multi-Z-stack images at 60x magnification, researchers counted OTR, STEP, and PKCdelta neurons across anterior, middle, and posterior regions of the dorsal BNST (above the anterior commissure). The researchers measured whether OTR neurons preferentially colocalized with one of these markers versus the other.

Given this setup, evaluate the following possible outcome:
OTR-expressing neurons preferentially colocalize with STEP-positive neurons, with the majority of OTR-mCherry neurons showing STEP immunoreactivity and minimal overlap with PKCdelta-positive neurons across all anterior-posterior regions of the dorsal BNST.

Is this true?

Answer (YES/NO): NO